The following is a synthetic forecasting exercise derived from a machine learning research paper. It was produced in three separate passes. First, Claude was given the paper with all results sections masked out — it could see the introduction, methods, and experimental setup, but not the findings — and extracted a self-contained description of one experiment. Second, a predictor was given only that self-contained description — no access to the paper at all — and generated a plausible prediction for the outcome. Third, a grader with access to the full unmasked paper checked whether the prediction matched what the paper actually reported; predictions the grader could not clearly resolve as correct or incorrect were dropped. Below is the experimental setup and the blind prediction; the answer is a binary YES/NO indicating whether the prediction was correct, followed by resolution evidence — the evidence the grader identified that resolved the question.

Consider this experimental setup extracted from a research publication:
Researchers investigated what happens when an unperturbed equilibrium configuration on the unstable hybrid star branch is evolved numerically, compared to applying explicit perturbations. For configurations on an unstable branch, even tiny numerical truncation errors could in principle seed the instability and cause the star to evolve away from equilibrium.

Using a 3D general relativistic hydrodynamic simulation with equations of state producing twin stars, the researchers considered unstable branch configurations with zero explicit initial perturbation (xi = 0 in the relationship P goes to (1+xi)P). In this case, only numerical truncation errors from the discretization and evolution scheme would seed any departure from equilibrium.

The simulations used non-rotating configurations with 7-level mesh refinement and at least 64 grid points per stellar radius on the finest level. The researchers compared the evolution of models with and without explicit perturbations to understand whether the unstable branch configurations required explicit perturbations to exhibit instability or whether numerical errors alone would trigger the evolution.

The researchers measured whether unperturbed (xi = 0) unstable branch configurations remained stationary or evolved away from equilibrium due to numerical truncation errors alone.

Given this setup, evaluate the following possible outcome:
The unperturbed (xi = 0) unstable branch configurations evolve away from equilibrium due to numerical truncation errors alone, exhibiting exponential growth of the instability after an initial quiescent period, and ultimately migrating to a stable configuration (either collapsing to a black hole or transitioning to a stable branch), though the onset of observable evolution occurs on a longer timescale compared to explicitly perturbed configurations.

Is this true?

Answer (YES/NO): NO